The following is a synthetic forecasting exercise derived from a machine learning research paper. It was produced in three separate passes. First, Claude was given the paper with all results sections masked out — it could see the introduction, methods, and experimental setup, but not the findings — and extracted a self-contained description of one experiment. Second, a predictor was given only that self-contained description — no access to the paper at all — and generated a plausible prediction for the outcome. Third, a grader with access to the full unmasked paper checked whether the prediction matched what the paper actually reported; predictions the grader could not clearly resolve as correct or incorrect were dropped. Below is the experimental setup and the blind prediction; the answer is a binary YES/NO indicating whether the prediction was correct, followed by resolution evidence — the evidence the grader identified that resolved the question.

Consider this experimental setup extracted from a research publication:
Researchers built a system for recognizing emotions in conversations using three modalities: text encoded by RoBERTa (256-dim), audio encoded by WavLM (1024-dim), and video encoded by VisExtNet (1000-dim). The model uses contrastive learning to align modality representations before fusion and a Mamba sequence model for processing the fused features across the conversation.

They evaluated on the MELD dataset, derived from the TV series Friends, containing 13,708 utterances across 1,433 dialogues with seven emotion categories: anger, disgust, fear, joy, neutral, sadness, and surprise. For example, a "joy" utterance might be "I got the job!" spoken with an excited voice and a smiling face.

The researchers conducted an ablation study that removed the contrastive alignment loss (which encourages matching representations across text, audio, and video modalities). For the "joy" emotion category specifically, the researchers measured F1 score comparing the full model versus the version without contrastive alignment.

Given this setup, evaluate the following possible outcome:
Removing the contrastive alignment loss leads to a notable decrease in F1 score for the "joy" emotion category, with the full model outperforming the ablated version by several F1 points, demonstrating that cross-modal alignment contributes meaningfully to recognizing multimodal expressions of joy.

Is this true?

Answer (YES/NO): NO